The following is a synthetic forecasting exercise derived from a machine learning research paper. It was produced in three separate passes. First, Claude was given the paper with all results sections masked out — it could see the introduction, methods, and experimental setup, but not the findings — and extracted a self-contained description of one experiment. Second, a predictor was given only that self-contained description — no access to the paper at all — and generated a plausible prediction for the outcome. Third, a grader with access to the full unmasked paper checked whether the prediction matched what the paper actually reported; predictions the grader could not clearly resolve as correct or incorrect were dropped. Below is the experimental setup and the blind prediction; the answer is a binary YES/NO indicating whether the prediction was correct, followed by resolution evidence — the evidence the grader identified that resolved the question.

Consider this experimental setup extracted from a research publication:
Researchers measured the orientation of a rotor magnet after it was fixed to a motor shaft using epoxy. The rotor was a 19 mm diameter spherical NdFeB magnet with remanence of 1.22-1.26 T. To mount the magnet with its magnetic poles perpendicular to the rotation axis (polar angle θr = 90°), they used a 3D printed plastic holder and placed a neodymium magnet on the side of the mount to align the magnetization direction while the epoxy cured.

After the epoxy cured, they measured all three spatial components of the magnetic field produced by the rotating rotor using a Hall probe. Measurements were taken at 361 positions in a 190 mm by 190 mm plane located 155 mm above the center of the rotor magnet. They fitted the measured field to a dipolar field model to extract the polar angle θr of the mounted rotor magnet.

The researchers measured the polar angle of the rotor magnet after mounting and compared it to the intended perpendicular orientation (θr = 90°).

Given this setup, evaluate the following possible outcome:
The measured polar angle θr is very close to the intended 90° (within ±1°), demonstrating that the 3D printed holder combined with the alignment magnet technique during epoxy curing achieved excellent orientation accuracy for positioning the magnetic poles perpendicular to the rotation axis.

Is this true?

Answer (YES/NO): NO